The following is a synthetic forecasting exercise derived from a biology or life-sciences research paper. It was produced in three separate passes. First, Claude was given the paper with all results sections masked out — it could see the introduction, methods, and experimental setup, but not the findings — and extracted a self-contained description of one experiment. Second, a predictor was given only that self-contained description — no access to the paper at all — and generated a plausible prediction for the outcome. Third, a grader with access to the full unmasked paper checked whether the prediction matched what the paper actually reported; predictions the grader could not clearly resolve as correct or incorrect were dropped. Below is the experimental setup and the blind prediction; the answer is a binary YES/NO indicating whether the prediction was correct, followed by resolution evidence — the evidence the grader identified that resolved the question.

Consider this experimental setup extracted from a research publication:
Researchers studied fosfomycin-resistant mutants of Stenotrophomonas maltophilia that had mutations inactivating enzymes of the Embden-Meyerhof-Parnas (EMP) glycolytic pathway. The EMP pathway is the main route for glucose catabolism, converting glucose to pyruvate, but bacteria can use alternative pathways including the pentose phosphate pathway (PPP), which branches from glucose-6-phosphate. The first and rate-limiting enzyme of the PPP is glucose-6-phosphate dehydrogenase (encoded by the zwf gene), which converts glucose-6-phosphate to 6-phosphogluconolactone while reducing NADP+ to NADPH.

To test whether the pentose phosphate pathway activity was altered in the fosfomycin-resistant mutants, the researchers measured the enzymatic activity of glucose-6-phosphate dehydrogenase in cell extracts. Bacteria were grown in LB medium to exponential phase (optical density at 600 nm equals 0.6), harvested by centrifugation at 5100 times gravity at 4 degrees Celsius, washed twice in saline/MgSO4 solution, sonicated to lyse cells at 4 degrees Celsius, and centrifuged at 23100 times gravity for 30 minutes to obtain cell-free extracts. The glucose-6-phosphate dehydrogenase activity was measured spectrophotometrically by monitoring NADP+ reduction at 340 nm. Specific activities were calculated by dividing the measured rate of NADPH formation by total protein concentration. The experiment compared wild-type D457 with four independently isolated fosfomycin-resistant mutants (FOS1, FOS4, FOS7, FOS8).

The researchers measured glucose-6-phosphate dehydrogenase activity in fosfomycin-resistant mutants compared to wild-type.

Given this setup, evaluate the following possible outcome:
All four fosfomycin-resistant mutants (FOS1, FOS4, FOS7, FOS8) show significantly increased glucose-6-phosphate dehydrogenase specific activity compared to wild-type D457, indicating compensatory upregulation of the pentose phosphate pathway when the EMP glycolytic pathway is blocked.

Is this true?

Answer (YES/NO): YES